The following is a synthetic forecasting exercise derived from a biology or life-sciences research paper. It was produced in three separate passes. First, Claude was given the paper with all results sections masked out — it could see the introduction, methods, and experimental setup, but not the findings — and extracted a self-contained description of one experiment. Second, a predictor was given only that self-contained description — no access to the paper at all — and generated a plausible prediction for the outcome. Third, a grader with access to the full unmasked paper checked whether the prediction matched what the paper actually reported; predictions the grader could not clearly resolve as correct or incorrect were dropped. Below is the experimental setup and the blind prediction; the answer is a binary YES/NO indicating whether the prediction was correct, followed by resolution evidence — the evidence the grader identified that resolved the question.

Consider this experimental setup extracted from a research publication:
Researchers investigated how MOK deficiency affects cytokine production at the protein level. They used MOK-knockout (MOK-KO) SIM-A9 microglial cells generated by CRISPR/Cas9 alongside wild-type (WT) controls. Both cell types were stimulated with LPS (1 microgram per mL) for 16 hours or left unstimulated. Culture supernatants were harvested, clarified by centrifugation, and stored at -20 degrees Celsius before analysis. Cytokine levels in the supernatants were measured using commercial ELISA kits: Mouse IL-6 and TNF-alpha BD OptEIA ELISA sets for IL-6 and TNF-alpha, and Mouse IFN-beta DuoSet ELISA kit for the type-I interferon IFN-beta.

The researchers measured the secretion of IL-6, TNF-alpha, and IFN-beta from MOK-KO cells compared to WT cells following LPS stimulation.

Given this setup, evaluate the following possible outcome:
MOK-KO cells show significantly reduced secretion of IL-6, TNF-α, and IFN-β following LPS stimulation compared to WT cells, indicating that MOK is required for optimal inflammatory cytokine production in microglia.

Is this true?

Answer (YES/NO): YES